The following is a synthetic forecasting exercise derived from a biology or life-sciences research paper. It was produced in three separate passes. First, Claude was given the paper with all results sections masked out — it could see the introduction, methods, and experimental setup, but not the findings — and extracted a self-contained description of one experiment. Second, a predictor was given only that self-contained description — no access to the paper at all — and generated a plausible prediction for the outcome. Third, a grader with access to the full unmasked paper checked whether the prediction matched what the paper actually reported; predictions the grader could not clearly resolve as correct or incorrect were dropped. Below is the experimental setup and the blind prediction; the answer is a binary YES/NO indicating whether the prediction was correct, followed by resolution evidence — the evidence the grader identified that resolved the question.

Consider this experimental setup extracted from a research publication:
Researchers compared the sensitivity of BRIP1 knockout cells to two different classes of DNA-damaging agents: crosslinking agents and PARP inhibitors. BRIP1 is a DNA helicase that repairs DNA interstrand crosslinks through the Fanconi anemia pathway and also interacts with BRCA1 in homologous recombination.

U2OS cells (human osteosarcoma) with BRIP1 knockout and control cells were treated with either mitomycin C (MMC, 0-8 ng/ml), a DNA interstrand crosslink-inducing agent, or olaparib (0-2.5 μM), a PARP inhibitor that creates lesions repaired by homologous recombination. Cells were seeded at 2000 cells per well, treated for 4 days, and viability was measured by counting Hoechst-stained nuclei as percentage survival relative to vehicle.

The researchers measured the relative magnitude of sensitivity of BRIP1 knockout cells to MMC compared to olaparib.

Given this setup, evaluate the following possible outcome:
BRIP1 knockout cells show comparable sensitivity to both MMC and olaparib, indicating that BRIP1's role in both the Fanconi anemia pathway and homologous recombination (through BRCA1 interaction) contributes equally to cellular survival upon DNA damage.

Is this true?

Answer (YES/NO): NO